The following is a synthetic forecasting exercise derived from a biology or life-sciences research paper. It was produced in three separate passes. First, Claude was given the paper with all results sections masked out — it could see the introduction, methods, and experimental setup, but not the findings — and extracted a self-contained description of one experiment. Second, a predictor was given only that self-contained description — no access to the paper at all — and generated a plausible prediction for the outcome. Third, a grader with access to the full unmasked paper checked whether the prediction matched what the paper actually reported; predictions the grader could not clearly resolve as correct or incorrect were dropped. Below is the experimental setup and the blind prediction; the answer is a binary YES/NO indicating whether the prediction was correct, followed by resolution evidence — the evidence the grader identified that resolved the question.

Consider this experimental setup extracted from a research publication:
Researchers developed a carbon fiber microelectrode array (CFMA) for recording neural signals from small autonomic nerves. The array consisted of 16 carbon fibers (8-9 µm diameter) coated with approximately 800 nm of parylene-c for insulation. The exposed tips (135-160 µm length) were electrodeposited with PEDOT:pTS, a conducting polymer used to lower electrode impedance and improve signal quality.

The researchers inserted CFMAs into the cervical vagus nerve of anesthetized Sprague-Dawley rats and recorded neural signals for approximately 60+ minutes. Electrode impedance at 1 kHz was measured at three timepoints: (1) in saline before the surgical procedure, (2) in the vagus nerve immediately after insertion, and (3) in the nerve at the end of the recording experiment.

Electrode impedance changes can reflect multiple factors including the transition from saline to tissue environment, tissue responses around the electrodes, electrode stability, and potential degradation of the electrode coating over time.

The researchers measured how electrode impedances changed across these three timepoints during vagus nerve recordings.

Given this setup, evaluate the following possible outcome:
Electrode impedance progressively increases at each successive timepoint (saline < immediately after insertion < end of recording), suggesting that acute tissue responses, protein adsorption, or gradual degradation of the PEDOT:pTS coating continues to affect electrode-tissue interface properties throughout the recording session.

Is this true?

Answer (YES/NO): YES